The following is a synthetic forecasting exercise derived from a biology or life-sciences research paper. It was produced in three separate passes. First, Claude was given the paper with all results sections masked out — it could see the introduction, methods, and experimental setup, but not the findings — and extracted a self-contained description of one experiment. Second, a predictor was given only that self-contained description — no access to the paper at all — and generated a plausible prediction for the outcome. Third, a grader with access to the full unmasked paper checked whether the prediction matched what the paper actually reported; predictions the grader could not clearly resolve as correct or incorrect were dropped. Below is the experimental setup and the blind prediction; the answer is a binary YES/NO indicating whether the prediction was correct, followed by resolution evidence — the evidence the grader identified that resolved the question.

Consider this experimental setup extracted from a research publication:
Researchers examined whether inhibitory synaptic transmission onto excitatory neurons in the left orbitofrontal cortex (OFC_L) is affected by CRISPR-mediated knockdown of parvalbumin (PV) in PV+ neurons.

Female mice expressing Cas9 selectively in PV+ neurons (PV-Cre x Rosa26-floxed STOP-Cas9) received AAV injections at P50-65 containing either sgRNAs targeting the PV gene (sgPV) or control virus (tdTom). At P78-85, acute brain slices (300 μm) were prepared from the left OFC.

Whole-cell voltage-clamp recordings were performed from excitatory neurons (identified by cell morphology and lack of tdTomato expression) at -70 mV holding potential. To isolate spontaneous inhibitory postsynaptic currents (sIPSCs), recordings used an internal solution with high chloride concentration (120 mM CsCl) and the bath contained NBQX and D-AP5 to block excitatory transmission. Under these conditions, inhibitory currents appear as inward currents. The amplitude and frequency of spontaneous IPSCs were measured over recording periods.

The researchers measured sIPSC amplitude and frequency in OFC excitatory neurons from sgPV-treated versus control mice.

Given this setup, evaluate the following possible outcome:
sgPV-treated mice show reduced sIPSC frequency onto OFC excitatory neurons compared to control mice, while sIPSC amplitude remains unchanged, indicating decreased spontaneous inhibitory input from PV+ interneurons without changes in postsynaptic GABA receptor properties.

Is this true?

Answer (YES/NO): NO